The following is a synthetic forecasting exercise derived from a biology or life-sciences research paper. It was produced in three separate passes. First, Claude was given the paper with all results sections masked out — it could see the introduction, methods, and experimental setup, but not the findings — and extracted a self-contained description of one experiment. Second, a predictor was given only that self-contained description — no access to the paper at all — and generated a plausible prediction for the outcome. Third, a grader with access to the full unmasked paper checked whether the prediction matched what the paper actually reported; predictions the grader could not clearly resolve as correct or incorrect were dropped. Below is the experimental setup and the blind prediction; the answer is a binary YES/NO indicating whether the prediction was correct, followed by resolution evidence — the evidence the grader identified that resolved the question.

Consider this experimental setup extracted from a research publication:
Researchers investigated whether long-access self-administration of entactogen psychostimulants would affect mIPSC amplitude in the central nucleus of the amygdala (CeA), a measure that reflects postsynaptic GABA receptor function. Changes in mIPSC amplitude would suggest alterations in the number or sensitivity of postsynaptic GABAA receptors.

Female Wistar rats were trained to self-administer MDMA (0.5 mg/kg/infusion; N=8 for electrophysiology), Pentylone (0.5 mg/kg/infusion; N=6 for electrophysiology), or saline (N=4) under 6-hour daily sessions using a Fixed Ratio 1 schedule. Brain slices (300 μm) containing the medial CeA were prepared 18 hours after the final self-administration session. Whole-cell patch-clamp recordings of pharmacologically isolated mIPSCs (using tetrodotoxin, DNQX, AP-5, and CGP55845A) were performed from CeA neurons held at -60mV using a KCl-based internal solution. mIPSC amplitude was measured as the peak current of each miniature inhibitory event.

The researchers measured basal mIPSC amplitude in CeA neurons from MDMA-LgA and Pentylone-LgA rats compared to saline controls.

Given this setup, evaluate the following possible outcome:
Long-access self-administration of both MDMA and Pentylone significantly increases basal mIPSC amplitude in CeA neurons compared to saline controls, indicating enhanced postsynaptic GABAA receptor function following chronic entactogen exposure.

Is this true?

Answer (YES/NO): YES